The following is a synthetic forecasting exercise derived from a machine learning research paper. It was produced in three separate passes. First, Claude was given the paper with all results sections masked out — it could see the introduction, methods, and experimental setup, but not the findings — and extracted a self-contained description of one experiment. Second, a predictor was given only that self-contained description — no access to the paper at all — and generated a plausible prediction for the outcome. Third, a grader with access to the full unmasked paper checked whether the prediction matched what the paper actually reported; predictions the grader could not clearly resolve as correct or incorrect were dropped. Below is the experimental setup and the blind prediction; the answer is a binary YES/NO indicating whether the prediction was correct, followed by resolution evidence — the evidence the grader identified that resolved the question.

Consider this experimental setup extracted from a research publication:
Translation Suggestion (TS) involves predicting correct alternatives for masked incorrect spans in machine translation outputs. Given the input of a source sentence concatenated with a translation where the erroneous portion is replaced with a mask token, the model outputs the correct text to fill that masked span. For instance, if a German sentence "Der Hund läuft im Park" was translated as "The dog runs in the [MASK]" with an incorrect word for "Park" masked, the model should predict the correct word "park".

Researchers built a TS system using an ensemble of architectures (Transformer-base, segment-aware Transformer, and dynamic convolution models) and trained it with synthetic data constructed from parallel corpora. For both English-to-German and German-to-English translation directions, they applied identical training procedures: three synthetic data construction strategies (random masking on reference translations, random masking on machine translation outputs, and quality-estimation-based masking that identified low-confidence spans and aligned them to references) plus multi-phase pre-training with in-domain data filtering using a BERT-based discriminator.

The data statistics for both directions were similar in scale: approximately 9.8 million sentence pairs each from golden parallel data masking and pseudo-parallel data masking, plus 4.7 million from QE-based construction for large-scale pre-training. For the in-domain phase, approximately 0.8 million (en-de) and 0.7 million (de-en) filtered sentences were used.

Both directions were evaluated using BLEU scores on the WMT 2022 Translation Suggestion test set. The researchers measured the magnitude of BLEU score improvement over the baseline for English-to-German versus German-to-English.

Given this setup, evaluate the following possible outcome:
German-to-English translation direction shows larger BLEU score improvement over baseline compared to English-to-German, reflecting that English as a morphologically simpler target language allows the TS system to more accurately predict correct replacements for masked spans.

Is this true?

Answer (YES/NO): NO